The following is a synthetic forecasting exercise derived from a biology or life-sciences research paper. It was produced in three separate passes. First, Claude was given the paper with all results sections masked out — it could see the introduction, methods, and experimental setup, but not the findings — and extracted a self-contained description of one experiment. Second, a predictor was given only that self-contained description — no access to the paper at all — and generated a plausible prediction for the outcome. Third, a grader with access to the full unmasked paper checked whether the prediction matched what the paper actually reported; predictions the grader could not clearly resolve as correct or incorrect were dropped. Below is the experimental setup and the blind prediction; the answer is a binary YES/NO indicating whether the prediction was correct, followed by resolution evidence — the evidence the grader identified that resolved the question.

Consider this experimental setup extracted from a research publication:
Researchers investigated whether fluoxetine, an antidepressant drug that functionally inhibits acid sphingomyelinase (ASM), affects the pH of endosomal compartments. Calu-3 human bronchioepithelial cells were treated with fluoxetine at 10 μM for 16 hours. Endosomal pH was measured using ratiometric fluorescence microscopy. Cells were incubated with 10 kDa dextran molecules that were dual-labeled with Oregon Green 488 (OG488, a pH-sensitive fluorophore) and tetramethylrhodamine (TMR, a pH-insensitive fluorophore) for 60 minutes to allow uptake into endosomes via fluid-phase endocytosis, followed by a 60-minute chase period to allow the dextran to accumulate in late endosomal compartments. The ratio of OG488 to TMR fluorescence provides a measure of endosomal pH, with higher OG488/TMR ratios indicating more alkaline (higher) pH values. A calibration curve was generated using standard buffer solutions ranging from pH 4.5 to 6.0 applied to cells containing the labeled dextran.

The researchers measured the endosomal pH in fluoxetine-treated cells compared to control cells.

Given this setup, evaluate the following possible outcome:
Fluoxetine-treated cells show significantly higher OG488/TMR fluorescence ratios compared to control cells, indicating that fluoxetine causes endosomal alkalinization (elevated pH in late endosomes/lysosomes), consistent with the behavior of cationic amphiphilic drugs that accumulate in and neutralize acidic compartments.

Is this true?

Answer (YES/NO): YES